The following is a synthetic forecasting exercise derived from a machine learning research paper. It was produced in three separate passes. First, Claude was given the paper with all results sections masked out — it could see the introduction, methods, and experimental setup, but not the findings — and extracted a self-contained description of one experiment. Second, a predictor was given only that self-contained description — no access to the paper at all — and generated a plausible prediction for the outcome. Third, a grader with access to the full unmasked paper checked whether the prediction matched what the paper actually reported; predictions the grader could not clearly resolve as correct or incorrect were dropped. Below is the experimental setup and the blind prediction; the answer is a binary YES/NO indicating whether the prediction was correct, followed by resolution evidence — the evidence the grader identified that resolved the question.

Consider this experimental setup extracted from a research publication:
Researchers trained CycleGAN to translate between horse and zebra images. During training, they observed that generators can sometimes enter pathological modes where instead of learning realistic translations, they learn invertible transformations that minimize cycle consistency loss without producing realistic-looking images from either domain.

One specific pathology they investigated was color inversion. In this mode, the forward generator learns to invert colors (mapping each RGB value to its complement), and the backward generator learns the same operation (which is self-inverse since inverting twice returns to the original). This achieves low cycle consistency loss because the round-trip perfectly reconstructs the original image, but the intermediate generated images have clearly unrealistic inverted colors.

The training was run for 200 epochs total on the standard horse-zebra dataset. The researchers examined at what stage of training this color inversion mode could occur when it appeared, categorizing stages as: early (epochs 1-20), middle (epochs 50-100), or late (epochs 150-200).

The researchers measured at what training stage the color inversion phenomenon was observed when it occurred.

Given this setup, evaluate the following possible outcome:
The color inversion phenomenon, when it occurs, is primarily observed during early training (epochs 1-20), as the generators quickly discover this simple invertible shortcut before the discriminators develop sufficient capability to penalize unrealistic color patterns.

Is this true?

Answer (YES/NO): YES